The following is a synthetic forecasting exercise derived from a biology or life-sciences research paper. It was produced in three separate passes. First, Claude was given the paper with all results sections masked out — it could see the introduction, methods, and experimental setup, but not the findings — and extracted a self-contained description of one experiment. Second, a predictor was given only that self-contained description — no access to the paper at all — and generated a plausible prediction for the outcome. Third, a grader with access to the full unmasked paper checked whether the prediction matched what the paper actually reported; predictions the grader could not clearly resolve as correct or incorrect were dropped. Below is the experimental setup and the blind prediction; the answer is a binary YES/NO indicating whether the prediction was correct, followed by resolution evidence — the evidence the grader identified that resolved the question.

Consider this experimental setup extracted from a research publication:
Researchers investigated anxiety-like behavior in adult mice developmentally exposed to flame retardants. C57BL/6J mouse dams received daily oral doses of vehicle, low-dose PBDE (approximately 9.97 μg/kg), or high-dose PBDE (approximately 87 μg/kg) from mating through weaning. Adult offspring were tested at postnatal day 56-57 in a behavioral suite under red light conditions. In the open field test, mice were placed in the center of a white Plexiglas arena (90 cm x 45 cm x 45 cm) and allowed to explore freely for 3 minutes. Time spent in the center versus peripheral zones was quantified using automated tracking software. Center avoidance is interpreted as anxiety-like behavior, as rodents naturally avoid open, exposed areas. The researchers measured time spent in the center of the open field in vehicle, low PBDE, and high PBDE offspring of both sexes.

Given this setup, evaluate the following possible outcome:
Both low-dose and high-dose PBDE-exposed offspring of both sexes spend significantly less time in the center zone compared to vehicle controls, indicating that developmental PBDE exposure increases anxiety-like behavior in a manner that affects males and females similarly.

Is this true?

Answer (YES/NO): NO